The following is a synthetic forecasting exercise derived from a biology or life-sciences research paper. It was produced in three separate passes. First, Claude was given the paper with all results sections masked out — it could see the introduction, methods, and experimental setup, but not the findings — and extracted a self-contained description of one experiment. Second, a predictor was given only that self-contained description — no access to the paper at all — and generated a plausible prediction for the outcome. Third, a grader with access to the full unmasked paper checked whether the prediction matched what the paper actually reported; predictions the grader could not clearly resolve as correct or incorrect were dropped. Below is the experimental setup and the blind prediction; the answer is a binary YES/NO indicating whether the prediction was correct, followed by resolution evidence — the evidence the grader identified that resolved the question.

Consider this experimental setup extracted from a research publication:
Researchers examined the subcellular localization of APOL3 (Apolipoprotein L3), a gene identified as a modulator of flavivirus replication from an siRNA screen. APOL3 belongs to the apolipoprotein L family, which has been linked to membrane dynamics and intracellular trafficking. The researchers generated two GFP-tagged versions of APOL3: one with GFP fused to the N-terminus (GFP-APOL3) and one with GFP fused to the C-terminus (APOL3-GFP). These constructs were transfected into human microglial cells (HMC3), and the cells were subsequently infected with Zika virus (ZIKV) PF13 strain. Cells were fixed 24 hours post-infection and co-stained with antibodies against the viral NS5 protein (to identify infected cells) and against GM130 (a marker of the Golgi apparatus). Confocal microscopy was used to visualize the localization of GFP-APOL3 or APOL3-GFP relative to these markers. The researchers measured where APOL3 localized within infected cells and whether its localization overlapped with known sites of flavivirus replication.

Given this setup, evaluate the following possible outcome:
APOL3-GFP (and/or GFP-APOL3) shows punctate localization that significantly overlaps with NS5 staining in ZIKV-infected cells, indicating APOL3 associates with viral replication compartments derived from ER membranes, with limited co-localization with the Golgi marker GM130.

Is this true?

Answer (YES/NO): NO